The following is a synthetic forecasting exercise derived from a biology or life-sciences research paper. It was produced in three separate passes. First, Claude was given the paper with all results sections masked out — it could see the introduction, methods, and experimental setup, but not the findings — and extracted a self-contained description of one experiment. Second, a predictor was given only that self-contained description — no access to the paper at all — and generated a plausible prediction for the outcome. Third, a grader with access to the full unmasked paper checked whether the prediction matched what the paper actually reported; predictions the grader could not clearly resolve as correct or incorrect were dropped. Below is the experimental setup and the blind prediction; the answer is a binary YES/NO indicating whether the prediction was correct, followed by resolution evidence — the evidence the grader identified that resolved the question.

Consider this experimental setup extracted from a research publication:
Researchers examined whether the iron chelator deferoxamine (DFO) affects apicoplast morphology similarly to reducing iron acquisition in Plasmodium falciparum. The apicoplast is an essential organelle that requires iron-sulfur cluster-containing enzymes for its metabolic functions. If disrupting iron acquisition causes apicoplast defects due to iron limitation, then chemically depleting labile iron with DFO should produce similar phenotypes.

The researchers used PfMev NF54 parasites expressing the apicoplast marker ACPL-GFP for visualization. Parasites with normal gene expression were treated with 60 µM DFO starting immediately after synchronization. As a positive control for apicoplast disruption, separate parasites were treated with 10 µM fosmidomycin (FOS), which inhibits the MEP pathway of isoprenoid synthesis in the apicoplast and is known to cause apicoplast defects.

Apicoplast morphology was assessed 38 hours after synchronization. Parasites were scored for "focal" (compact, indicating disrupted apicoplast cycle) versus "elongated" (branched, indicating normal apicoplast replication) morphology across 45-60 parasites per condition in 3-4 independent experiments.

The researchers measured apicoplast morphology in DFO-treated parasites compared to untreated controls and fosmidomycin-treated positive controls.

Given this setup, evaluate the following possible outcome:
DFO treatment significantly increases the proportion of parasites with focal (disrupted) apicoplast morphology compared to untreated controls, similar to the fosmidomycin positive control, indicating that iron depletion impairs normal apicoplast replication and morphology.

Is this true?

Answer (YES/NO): YES